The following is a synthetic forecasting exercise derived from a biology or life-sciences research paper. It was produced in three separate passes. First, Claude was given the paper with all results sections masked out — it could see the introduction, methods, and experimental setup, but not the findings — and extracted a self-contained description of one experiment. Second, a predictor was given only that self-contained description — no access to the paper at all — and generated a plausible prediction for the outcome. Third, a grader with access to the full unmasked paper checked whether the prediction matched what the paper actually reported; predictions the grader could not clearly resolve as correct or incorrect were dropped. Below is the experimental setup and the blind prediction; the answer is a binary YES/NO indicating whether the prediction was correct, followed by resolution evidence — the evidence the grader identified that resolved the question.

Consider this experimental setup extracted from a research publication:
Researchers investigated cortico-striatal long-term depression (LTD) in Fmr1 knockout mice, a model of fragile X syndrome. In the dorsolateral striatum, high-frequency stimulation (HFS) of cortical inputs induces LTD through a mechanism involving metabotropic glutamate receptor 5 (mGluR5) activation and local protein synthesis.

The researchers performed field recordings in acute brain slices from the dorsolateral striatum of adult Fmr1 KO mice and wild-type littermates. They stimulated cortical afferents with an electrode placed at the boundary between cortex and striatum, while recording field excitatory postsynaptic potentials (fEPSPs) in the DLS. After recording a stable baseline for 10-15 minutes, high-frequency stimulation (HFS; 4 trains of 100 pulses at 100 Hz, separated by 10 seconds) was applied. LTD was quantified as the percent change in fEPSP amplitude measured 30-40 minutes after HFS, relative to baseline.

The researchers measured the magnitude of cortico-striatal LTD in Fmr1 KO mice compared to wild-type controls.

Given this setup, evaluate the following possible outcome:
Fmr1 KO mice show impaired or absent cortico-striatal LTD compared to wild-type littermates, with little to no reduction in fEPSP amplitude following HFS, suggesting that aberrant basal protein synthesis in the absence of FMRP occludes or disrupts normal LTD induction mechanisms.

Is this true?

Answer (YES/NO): NO